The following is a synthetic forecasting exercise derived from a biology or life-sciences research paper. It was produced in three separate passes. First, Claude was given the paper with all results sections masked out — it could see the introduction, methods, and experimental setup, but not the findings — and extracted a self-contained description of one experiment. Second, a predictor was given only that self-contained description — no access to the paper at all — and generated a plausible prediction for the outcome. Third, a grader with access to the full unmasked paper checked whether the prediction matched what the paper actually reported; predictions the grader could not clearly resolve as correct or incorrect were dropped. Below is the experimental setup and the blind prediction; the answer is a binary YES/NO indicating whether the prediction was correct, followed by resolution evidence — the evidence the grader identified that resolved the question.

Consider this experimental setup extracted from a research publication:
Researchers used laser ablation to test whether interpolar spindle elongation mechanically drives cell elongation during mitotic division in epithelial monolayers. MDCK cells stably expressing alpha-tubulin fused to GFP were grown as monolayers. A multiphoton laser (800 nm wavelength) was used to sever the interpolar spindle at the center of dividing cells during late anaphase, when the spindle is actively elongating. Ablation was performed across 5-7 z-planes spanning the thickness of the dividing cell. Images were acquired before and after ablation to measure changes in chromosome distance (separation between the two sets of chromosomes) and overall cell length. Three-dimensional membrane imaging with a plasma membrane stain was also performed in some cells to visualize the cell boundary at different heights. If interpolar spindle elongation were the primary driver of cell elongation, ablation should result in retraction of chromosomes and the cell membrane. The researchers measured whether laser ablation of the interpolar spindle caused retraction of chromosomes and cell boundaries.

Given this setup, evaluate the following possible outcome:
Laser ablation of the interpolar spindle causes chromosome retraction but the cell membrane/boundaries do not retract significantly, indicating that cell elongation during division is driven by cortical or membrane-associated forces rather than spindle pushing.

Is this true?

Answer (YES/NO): NO